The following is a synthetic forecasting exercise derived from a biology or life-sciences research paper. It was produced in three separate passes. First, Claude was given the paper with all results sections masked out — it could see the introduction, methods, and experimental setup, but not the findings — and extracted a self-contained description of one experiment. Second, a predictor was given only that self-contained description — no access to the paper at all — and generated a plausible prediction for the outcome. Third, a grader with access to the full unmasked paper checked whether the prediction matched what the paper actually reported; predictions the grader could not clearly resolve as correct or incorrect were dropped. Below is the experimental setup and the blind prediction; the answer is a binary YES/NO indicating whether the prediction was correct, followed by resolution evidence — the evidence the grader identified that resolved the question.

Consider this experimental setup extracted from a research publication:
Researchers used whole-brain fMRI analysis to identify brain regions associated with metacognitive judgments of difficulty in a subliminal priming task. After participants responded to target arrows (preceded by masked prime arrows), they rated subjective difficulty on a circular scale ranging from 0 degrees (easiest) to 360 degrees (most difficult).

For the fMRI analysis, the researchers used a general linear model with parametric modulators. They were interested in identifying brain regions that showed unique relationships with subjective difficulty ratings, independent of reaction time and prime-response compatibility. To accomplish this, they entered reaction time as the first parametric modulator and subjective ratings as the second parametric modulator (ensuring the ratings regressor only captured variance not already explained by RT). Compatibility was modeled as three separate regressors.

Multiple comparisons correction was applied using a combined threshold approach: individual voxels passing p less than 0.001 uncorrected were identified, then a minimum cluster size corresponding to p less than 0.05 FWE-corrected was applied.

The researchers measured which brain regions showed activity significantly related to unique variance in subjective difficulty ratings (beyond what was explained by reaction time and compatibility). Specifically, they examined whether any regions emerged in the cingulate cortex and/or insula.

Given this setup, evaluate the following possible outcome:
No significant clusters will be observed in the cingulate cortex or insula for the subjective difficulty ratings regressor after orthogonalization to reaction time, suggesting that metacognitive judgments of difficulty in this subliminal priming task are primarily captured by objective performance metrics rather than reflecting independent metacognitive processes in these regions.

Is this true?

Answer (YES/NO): NO